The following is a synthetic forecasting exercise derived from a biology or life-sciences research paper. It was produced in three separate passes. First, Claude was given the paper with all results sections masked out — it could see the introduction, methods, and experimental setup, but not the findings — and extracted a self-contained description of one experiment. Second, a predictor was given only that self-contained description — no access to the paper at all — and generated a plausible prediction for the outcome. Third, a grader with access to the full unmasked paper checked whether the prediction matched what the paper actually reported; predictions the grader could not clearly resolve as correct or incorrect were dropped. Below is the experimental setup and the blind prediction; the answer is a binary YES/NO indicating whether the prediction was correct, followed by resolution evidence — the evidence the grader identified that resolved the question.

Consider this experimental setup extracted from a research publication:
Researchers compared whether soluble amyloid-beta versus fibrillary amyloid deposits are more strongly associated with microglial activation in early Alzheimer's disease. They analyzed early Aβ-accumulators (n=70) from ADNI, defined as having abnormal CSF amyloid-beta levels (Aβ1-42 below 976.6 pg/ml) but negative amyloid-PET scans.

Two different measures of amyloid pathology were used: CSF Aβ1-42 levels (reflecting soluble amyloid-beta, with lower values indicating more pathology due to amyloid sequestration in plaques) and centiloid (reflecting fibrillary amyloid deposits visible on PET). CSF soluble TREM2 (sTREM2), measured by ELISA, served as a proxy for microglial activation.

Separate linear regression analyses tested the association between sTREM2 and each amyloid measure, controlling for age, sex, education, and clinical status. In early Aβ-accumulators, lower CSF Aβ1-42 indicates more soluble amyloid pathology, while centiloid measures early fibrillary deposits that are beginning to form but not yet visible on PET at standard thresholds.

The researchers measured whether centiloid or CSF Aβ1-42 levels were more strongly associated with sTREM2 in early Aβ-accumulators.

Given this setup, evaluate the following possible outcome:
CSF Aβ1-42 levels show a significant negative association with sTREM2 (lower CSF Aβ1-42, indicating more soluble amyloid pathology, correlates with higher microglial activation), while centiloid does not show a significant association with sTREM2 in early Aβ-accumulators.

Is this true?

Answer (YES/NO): NO